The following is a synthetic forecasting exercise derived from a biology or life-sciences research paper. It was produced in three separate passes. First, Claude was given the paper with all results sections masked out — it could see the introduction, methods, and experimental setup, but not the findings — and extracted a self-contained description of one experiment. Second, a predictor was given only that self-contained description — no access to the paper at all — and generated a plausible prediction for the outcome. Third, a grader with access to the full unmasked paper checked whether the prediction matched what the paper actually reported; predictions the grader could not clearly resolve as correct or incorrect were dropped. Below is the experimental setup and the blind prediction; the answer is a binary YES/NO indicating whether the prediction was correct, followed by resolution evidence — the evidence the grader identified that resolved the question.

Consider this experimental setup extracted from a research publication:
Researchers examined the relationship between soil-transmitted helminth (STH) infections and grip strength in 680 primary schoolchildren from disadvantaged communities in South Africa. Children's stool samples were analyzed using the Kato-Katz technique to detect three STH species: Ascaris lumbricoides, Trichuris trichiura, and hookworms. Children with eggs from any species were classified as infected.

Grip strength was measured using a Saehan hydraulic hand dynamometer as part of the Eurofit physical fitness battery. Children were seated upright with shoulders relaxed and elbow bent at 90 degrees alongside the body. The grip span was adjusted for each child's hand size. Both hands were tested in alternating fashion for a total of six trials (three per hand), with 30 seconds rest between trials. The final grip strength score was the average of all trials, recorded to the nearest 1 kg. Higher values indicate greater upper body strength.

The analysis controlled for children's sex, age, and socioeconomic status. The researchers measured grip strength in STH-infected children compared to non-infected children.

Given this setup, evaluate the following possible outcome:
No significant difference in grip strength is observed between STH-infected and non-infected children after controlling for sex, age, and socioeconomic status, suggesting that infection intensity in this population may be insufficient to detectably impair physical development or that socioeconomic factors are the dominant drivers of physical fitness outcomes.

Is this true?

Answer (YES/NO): NO